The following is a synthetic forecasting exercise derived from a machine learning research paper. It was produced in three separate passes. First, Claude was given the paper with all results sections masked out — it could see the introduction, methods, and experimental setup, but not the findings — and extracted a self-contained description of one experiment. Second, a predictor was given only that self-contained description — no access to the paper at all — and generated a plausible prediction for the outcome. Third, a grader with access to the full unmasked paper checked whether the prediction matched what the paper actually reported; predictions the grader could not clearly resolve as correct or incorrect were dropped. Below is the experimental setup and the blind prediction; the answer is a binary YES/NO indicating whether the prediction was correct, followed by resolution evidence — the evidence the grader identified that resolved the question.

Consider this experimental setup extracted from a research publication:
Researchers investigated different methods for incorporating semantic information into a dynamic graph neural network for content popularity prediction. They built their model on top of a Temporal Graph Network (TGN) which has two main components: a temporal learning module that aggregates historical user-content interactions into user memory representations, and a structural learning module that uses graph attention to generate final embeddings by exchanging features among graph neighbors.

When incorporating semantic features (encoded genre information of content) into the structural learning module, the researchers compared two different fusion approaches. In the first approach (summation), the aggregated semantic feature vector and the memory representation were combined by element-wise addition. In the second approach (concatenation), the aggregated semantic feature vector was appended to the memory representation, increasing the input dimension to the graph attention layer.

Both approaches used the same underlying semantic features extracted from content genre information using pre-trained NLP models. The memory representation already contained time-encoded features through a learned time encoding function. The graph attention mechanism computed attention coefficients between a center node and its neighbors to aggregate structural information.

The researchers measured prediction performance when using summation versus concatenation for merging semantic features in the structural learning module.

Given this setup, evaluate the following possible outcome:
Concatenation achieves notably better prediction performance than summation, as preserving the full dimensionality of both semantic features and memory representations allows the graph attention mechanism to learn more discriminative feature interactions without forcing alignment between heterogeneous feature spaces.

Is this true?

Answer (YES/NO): YES